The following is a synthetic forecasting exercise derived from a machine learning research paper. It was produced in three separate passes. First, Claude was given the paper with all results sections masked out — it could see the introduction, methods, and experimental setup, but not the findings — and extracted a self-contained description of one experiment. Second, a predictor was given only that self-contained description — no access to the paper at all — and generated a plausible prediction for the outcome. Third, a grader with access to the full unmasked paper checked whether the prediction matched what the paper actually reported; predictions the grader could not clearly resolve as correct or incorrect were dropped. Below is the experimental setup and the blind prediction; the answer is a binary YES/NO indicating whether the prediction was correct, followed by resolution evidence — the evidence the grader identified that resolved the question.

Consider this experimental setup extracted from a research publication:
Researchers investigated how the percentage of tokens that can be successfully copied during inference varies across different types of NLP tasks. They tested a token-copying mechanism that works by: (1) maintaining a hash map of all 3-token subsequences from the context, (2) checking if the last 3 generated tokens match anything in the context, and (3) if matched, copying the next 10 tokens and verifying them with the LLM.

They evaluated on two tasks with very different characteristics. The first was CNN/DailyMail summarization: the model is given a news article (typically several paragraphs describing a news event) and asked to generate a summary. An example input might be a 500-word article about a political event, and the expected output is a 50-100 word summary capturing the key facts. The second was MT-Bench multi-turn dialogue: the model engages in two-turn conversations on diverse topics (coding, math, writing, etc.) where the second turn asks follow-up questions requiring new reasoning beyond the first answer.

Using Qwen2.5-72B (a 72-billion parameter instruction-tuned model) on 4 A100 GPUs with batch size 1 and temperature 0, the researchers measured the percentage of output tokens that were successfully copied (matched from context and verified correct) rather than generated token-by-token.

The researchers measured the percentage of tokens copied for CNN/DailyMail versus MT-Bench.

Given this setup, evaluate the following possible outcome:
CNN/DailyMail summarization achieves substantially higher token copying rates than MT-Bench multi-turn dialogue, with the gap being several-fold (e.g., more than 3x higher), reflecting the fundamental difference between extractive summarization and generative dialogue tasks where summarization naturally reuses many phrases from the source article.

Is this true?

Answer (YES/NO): YES